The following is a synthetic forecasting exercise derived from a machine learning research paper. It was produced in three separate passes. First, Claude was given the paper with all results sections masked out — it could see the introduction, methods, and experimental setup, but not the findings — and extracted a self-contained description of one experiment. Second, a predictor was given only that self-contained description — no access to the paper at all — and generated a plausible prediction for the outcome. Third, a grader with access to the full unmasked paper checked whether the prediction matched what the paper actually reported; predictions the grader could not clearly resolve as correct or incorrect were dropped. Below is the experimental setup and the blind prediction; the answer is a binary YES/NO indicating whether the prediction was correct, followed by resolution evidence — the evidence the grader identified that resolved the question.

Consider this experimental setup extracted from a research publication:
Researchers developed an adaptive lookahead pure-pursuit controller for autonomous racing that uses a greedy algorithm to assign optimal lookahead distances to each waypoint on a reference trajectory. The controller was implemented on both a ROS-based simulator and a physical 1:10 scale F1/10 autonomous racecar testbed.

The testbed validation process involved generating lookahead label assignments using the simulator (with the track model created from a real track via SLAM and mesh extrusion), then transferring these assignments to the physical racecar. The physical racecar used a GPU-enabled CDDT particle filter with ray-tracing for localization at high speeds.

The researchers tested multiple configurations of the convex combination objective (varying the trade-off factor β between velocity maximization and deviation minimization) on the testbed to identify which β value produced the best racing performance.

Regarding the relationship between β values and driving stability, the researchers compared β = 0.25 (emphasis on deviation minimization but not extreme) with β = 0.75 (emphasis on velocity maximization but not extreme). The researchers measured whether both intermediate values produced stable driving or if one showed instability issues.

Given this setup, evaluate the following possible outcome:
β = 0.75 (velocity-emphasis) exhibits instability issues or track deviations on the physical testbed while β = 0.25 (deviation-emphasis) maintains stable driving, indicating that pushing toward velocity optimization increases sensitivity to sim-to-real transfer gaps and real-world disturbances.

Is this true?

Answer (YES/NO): NO